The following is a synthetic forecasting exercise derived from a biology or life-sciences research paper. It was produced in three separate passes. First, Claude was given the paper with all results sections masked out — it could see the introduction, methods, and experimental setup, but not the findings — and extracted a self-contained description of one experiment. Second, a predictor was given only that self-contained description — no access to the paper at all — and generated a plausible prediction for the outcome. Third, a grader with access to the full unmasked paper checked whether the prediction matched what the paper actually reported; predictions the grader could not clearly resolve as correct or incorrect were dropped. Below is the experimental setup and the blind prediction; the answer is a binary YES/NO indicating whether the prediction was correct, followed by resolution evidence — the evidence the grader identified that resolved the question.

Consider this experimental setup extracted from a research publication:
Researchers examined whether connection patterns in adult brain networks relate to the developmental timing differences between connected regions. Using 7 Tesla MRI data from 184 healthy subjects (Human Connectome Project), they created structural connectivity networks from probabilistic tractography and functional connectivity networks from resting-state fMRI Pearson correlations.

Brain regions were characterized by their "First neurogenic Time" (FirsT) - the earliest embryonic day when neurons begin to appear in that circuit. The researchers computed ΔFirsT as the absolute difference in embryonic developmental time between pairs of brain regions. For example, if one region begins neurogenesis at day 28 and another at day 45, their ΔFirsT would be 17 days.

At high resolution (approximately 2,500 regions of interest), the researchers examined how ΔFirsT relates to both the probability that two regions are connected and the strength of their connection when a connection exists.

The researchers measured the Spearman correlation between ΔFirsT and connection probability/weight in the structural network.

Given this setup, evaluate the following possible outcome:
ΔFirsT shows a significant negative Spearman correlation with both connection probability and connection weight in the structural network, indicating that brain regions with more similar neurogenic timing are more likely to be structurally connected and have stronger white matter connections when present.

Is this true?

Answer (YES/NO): YES